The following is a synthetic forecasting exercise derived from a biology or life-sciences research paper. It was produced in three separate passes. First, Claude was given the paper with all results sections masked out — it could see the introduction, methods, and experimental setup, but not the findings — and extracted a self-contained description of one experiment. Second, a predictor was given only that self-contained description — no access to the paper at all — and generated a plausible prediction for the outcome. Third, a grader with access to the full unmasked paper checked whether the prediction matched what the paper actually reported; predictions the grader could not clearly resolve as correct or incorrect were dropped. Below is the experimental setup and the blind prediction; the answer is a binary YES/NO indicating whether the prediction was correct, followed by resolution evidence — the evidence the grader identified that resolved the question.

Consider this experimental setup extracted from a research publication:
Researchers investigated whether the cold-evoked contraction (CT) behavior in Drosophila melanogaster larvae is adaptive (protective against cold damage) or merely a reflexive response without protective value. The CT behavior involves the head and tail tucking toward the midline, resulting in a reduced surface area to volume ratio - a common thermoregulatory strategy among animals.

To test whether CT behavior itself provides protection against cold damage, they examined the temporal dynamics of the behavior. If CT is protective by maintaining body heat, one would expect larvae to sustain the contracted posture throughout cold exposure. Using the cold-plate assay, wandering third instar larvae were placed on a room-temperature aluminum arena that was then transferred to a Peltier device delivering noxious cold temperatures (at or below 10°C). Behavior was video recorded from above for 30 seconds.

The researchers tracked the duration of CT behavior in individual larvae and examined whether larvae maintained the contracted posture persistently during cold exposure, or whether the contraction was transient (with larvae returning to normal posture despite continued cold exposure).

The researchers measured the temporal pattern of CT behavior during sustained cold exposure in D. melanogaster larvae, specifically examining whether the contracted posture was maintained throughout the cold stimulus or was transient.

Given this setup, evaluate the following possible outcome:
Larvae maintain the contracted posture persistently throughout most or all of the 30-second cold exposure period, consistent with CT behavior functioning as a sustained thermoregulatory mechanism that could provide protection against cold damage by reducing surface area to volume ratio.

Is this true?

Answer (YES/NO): NO